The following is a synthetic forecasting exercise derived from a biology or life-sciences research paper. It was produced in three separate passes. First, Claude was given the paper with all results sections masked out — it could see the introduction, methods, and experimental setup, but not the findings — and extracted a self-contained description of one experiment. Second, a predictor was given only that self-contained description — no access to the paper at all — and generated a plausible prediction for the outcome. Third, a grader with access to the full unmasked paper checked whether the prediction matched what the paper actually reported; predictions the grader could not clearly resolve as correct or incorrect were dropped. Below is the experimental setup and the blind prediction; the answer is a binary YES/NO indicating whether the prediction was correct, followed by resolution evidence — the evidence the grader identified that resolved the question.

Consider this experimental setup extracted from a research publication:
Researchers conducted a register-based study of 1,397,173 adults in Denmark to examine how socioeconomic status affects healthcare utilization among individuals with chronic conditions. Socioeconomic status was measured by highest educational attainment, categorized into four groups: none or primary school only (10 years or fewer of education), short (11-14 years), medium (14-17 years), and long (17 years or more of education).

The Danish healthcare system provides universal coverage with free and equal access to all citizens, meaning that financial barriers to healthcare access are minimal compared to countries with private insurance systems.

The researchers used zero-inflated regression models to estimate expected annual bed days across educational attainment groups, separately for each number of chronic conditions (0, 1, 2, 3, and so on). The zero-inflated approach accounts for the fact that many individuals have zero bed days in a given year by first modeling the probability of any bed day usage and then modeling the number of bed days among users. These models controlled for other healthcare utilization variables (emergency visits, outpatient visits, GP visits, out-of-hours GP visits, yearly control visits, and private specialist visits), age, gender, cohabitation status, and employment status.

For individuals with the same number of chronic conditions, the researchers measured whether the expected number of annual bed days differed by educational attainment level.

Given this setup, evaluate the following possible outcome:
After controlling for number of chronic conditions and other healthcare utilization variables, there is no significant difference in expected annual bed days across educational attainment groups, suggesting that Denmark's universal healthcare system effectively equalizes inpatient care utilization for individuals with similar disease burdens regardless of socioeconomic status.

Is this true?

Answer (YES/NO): NO